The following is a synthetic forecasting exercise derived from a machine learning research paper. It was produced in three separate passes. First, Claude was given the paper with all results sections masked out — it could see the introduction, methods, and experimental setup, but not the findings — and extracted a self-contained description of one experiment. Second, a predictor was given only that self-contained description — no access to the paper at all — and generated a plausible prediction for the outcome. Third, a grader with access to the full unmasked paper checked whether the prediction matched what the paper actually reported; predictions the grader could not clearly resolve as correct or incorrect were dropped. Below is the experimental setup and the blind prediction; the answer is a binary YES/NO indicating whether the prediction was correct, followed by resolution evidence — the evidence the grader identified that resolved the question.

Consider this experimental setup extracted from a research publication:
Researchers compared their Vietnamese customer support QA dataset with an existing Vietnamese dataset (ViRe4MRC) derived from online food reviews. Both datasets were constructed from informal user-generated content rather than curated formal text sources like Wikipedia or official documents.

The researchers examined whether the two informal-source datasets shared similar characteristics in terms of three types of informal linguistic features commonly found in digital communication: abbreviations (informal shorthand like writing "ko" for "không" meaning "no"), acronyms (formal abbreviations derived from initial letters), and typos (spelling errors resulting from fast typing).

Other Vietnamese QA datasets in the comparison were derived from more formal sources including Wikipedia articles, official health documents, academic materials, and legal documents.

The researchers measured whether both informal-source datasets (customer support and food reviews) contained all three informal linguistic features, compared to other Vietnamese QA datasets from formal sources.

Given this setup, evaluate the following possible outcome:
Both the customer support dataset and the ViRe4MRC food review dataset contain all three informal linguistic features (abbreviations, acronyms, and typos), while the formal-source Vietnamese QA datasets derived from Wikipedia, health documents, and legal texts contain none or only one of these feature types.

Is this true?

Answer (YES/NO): YES